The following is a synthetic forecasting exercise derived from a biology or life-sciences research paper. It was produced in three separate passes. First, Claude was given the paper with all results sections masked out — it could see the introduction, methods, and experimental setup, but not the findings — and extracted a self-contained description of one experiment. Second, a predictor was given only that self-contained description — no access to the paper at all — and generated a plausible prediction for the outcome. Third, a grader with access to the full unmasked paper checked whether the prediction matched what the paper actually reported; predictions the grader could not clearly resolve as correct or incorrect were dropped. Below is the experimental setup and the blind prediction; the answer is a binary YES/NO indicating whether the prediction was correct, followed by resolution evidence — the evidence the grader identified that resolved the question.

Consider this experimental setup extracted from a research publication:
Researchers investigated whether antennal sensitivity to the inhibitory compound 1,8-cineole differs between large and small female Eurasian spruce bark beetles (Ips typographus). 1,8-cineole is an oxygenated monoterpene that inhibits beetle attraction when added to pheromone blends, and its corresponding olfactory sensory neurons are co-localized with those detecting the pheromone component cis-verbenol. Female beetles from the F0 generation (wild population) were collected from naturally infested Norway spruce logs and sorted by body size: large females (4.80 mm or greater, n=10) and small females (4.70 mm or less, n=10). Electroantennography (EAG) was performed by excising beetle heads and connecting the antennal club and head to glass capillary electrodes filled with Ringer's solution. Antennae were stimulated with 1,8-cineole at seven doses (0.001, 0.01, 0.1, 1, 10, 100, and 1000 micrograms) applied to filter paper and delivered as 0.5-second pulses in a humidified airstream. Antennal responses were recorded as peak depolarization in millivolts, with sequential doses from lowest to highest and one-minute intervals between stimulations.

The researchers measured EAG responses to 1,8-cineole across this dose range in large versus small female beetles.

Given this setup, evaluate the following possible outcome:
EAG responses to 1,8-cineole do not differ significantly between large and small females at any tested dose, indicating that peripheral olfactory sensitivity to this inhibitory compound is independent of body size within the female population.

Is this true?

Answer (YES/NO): NO